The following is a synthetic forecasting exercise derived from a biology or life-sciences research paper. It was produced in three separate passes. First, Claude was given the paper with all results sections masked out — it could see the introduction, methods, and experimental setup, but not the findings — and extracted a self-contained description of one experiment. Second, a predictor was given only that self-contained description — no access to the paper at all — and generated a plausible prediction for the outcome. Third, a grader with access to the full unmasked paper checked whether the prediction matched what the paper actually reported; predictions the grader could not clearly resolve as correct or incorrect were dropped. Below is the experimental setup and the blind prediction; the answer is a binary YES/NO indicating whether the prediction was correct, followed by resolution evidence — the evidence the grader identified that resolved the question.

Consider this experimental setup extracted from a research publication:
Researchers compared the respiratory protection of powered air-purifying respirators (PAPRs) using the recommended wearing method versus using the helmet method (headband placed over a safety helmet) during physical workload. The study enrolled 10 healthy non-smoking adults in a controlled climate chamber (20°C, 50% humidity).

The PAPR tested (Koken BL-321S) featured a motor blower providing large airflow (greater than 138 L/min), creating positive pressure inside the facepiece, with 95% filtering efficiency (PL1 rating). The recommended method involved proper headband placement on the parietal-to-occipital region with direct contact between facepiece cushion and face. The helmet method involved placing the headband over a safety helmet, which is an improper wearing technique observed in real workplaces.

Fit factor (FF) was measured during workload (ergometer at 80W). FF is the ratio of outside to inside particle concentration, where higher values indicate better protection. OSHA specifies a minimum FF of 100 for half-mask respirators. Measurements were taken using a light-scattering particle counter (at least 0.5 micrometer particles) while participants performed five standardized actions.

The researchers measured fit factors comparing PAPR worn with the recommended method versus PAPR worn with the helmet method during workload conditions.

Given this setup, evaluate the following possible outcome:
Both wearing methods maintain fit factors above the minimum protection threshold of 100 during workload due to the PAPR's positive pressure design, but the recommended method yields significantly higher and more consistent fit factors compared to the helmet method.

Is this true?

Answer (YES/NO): NO